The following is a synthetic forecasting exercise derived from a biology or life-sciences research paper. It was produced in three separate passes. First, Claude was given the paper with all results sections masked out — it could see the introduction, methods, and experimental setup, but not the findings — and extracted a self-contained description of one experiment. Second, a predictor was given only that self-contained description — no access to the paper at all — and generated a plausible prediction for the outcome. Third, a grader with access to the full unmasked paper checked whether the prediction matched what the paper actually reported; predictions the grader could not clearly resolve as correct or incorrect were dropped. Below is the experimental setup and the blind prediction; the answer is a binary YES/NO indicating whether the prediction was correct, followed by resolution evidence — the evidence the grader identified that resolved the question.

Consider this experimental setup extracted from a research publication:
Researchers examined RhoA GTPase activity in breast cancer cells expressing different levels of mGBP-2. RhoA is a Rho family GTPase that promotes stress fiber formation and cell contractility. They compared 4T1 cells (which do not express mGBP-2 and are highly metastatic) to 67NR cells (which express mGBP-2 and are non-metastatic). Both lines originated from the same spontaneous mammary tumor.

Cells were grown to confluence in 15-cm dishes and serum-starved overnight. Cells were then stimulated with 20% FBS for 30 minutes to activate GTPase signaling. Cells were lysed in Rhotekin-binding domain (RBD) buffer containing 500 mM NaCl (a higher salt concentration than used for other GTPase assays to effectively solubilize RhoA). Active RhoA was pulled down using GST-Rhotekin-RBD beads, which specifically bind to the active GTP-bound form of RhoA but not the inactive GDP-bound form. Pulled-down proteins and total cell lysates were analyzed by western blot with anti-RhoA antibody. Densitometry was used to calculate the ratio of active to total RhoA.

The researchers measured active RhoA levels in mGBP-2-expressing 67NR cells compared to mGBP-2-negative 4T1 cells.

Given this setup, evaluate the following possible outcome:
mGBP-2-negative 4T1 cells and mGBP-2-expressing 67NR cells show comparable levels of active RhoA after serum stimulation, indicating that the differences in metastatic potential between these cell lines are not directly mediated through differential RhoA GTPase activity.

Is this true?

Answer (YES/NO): NO